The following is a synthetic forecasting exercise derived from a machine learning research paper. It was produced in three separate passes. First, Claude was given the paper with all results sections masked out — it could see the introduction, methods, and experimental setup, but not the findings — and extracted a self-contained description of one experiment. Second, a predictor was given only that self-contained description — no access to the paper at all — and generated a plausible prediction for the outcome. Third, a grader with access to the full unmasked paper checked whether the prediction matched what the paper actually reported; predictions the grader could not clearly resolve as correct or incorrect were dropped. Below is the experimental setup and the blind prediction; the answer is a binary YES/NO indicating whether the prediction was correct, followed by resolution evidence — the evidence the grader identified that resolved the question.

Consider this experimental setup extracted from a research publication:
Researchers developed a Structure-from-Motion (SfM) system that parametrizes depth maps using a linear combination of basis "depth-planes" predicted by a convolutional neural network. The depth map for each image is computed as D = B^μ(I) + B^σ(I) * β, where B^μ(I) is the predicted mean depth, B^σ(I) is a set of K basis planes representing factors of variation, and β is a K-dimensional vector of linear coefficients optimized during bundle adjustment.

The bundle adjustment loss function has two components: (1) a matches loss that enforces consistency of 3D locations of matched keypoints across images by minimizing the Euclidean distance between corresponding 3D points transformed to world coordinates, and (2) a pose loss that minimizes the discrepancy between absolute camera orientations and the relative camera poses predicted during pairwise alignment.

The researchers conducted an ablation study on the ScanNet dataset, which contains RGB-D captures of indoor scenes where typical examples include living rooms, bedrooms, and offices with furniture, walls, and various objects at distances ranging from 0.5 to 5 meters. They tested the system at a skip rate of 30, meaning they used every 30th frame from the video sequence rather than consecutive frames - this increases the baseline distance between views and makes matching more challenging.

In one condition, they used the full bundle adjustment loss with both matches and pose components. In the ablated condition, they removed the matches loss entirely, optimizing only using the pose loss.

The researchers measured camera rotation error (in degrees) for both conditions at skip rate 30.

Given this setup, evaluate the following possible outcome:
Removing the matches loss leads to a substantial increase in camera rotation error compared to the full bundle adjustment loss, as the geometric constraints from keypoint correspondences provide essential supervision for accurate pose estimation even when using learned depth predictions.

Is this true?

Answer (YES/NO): YES